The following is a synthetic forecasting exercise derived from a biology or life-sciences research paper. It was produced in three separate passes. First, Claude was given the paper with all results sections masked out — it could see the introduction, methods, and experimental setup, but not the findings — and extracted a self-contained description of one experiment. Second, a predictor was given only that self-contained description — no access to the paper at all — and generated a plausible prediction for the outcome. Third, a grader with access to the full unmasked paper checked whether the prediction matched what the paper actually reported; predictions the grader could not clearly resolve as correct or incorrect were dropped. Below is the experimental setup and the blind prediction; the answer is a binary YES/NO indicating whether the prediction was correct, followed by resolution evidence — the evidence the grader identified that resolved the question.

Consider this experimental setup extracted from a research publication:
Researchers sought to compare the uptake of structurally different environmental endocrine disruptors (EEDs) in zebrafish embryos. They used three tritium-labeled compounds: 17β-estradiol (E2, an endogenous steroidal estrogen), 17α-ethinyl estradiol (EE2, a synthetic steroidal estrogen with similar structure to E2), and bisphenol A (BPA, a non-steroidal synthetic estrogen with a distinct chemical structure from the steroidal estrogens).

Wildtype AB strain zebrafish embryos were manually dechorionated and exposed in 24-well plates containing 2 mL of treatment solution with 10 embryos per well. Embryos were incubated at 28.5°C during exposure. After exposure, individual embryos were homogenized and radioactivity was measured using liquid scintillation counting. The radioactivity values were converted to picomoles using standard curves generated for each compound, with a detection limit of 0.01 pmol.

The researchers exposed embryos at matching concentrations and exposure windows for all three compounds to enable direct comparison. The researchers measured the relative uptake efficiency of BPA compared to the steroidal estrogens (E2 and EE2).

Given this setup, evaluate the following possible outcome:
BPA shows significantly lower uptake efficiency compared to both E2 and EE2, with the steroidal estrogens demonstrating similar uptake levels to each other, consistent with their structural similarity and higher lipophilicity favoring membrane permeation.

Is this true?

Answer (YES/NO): YES